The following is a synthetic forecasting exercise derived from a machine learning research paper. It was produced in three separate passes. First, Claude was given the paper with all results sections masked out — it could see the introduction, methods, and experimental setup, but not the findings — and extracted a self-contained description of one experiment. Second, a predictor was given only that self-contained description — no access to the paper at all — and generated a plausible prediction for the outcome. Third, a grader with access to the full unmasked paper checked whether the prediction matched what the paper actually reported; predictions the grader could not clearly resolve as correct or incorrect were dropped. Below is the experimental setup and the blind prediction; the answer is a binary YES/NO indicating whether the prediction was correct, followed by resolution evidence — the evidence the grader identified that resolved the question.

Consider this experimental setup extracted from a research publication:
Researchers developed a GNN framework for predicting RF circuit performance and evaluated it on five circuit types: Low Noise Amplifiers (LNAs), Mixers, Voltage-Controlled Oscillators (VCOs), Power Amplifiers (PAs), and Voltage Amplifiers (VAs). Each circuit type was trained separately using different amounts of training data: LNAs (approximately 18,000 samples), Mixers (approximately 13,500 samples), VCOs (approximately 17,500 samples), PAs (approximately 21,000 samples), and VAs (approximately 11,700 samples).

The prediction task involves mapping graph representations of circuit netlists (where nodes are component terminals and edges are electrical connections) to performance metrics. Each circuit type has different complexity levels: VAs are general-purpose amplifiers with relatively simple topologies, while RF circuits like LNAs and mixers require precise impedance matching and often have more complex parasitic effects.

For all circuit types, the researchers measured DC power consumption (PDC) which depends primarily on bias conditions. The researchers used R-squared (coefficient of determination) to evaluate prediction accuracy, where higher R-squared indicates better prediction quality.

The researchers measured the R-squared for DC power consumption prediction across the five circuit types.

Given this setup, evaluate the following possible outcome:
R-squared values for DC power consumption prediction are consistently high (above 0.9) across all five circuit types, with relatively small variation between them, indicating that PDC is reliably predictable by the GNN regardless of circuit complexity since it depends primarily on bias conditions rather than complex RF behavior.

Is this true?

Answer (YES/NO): YES